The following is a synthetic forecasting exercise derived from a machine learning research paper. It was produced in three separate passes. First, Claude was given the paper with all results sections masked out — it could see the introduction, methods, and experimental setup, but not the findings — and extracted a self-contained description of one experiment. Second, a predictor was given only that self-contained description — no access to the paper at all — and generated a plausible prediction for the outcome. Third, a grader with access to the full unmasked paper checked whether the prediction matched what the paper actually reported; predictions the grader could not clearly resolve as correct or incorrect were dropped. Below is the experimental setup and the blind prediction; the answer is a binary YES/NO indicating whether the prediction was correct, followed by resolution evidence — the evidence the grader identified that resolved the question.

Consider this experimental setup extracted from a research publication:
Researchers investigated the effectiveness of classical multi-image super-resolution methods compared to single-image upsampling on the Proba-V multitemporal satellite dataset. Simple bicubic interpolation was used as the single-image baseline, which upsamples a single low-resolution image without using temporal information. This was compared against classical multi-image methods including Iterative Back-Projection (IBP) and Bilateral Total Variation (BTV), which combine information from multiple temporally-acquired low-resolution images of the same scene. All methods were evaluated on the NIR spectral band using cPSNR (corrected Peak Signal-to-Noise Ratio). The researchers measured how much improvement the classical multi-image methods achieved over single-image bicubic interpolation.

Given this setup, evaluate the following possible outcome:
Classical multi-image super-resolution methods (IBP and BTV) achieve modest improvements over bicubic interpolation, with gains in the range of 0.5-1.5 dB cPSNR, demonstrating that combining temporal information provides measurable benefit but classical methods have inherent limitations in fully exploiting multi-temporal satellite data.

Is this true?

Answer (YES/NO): NO